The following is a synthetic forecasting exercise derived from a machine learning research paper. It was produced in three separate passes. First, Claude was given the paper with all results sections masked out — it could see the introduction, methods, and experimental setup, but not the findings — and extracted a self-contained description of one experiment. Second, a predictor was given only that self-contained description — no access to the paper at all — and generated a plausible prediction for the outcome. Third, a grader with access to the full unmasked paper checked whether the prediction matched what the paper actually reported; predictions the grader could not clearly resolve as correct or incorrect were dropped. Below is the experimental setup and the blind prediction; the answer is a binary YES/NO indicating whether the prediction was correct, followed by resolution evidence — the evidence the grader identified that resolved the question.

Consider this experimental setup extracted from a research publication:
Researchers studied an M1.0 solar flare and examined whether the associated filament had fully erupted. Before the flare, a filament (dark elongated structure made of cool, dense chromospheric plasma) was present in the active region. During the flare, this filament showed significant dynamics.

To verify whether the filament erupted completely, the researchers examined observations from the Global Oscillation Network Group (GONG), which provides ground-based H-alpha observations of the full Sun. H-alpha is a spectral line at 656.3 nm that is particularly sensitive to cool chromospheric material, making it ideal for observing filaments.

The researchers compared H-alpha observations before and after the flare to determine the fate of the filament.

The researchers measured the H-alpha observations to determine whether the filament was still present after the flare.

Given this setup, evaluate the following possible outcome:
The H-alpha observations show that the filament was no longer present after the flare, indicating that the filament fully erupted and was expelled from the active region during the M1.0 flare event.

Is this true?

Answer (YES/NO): YES